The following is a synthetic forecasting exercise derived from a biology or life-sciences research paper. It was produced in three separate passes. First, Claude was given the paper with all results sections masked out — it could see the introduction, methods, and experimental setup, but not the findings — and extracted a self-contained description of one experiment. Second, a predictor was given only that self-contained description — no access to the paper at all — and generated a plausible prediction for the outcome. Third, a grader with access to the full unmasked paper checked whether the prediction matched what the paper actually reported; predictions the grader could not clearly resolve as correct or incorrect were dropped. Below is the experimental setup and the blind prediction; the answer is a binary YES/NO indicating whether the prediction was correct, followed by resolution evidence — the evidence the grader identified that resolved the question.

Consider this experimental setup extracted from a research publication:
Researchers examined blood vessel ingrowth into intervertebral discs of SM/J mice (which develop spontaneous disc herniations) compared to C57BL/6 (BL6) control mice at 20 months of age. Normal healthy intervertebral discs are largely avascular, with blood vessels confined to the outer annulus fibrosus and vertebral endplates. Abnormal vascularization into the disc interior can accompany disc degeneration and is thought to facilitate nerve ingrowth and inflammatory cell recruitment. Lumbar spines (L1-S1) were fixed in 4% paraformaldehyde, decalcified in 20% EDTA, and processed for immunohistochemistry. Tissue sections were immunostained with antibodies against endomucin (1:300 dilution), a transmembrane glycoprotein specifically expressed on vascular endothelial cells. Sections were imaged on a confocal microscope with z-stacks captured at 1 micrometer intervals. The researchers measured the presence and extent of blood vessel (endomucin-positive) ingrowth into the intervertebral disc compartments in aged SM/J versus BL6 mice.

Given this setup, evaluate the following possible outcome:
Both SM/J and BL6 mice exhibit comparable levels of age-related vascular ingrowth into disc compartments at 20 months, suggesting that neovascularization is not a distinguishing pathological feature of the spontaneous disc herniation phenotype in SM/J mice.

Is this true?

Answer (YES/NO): NO